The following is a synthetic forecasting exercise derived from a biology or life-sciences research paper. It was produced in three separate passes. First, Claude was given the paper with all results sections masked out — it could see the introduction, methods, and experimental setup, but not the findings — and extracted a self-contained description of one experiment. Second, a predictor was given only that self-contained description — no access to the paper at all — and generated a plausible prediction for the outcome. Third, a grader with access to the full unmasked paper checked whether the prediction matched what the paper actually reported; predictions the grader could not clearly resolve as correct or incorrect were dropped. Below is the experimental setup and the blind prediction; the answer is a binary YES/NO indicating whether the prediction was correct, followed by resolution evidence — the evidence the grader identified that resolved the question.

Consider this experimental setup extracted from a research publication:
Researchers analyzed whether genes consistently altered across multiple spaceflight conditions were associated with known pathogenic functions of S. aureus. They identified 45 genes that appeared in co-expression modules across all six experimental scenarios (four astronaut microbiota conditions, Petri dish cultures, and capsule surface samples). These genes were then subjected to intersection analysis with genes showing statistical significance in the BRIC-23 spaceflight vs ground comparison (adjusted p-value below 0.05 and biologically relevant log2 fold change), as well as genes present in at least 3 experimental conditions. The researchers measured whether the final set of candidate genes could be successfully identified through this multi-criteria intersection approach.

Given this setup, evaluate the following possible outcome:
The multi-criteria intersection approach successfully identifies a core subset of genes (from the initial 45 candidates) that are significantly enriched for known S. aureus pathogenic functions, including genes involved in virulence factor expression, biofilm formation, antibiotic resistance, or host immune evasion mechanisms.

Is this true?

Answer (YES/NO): NO